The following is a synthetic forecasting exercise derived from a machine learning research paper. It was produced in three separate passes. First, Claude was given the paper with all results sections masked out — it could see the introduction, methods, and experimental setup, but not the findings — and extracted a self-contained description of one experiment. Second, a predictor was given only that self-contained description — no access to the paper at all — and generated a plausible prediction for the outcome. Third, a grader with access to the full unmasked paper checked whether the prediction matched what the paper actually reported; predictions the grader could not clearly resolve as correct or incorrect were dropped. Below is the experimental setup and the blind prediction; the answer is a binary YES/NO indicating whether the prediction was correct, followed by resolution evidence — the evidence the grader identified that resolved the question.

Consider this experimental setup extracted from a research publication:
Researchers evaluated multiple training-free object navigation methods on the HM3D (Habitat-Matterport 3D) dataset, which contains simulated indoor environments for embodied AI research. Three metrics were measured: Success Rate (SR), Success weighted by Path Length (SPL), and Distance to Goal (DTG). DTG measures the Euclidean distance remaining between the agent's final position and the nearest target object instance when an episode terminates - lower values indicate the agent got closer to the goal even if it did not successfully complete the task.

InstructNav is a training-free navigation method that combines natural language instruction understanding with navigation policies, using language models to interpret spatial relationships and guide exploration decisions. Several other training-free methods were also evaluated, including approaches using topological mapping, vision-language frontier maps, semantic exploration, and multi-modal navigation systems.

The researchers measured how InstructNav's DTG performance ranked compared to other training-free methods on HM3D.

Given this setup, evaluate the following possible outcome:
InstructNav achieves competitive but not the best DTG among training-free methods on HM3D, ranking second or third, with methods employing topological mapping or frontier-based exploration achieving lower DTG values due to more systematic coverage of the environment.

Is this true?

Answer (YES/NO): YES